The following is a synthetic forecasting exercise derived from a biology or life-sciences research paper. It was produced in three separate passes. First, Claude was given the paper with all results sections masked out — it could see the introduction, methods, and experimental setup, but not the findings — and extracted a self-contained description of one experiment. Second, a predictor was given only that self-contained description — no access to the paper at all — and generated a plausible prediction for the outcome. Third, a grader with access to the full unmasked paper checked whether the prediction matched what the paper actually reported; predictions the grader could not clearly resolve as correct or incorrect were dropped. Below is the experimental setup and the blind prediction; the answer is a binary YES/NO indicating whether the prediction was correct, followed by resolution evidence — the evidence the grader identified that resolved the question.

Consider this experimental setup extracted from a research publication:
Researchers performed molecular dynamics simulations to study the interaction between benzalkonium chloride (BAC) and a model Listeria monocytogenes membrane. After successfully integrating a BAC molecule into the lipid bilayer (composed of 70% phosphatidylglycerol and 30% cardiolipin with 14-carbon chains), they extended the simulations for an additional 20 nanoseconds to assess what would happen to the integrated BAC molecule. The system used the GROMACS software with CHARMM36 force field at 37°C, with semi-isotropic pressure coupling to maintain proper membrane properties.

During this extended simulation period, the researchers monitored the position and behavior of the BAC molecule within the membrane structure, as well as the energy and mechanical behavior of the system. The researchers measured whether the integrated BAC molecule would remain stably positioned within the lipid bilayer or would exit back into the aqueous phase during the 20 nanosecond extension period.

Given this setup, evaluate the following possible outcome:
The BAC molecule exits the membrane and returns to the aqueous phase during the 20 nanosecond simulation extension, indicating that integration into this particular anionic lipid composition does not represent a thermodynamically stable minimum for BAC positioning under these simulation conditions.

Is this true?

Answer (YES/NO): NO